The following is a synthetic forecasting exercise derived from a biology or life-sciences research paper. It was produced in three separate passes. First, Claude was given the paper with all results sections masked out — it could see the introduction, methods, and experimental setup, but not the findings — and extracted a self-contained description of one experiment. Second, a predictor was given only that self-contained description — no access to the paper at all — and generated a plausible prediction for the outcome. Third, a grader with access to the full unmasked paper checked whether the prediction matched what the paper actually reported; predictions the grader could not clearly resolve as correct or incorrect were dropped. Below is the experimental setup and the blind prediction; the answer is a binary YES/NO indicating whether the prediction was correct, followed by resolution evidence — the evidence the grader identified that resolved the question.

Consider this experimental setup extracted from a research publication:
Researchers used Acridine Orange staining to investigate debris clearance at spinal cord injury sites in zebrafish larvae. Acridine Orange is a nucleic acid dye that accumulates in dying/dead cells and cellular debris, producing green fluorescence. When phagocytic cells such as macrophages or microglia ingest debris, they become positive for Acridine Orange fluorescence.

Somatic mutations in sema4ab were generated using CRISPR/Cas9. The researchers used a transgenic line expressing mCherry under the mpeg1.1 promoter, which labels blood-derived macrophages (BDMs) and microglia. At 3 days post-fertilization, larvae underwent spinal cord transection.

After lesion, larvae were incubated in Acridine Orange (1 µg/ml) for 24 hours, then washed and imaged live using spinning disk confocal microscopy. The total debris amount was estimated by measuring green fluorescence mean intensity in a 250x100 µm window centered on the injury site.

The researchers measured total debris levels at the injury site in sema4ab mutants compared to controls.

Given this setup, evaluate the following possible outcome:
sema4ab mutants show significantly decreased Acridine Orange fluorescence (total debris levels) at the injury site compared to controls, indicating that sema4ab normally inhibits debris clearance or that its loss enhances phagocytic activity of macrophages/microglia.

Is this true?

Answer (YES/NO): NO